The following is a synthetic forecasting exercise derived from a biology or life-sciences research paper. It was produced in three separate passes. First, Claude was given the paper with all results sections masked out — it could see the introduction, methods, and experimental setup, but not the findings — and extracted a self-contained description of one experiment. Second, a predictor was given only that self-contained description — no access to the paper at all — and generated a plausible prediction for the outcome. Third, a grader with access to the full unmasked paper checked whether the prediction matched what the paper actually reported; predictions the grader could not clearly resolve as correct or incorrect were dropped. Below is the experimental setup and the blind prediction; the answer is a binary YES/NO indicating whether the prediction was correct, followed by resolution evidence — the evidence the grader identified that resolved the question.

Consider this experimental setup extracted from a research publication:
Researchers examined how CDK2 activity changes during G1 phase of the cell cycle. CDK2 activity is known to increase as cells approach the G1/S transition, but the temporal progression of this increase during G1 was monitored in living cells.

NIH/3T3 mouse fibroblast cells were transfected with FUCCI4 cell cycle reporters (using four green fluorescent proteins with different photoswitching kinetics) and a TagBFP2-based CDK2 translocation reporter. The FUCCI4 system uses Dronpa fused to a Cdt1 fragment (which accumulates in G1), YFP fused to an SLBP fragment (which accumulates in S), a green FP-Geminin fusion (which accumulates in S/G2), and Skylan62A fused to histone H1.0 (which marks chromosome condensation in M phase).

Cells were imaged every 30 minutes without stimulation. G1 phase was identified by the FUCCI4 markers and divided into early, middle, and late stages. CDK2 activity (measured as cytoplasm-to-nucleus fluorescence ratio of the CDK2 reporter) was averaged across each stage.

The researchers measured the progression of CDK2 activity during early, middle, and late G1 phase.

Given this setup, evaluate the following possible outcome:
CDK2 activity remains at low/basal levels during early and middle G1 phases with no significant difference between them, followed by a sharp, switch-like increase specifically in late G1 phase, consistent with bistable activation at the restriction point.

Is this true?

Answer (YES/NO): NO